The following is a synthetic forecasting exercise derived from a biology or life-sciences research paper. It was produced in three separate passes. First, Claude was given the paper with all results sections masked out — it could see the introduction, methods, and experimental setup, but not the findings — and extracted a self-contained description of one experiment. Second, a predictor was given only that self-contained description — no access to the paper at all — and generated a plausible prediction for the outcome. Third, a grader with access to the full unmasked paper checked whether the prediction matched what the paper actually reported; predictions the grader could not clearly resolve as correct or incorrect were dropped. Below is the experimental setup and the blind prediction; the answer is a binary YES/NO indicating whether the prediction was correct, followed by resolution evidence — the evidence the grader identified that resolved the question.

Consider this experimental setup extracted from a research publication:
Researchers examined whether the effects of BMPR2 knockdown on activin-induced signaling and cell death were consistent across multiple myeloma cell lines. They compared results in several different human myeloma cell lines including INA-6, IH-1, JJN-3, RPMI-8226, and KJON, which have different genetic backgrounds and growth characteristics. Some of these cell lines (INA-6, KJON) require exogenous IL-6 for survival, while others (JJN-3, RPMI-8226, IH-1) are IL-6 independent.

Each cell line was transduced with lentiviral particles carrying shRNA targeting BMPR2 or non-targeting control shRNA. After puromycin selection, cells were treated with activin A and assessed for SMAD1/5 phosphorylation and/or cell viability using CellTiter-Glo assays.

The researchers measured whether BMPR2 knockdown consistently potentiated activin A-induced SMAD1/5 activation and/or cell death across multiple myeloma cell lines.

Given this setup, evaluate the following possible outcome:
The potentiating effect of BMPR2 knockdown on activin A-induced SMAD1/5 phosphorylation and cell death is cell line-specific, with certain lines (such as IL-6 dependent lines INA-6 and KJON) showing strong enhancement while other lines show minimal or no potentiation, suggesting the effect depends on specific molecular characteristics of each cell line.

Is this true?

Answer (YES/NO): NO